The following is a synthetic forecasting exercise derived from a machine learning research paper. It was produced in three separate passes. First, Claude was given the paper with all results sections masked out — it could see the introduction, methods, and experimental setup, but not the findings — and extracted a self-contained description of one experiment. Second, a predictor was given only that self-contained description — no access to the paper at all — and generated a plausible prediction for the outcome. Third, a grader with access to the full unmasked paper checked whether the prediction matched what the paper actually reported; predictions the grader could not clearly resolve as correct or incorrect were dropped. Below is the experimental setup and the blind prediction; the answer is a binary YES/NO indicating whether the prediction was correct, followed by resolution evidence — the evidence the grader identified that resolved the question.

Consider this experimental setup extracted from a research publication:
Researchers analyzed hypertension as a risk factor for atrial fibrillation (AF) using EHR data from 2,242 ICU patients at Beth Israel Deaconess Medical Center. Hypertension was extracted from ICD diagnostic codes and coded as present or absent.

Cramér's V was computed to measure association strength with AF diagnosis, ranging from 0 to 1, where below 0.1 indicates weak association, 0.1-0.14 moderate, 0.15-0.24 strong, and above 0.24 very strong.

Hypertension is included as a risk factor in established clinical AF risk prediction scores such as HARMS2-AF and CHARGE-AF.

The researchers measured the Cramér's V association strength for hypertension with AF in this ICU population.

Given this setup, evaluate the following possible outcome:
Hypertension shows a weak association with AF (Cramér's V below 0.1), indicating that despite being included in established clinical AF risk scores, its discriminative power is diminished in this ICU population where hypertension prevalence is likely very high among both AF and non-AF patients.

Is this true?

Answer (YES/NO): NO